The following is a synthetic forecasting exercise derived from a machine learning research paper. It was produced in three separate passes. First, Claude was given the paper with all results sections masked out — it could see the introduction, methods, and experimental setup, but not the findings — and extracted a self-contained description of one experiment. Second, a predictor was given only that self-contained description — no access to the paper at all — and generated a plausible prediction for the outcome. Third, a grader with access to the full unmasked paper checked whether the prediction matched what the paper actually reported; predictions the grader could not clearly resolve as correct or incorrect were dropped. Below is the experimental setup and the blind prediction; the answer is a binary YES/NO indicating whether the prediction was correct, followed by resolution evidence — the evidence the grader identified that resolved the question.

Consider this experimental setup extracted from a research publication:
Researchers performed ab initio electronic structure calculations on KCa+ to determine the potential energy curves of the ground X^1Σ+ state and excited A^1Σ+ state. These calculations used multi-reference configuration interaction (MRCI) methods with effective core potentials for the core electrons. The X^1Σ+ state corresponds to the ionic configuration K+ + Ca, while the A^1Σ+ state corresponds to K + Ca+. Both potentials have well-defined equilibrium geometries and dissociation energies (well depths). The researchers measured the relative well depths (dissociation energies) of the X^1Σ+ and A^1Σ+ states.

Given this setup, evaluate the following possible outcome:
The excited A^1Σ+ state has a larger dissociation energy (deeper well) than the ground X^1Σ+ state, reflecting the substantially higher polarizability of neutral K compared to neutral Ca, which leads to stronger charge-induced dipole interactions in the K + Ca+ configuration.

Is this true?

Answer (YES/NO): NO